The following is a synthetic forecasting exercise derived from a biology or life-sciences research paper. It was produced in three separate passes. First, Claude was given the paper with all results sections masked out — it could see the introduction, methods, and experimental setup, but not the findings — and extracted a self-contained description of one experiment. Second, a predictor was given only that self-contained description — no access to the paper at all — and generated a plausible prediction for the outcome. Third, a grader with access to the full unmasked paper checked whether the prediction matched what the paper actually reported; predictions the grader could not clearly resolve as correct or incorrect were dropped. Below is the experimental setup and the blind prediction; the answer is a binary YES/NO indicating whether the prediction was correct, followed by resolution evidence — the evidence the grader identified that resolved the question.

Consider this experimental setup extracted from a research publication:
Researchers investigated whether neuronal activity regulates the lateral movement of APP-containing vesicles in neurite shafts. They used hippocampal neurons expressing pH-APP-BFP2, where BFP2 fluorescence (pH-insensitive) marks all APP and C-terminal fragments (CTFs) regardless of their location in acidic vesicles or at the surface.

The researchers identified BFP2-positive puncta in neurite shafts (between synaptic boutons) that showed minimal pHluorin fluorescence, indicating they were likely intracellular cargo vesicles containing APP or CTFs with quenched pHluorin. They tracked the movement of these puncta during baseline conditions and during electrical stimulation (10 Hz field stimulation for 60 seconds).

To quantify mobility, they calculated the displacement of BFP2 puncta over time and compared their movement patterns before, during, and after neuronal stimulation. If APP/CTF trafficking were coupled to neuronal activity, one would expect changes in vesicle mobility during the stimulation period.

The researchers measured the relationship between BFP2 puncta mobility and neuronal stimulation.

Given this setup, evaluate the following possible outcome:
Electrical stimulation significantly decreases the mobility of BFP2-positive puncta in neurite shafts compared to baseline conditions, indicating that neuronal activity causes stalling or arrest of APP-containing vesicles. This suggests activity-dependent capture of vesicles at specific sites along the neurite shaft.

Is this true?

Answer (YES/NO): NO